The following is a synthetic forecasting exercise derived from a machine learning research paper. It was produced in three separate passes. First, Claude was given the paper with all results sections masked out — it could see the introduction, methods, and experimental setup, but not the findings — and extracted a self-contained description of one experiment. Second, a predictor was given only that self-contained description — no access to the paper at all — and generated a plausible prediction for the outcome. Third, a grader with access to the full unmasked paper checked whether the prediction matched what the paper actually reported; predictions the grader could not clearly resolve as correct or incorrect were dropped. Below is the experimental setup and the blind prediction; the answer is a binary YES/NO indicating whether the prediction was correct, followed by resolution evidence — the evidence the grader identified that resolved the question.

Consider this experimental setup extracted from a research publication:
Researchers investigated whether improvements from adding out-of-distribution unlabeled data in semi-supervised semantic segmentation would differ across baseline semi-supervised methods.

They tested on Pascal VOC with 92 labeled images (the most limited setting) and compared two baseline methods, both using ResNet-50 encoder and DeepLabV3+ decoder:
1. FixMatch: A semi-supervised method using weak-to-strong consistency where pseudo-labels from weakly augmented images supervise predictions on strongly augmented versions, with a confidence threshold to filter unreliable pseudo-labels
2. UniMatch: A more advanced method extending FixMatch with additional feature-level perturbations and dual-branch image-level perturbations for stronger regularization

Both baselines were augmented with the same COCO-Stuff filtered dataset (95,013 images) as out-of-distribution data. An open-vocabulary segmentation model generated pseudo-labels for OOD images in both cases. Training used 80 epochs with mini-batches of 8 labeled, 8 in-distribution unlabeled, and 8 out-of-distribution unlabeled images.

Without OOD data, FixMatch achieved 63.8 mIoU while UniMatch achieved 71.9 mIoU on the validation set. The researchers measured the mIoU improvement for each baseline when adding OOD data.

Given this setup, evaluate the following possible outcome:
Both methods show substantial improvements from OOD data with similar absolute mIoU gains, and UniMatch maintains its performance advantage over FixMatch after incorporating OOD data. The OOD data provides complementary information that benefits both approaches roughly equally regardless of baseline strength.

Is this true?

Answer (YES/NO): NO